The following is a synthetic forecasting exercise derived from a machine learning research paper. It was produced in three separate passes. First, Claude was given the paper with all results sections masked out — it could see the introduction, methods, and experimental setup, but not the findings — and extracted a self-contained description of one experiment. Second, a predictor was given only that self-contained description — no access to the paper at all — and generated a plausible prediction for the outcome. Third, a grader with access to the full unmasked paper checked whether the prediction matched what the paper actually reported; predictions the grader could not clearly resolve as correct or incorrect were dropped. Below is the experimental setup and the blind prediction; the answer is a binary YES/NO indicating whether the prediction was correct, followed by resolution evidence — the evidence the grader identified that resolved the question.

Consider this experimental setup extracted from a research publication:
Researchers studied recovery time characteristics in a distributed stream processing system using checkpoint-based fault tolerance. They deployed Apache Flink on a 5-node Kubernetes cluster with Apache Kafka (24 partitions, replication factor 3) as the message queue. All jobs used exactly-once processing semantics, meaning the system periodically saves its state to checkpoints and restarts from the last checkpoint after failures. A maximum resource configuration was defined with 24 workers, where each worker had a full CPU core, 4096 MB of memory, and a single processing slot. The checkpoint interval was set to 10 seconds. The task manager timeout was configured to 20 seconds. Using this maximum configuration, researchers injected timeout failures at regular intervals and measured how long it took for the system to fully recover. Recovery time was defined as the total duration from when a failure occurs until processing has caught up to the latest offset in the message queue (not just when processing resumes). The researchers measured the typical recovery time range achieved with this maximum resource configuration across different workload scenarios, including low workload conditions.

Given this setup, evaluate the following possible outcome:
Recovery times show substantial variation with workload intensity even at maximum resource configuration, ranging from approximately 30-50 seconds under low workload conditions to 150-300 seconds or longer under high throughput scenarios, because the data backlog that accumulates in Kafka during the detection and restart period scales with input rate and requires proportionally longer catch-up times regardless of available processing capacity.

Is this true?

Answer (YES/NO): NO